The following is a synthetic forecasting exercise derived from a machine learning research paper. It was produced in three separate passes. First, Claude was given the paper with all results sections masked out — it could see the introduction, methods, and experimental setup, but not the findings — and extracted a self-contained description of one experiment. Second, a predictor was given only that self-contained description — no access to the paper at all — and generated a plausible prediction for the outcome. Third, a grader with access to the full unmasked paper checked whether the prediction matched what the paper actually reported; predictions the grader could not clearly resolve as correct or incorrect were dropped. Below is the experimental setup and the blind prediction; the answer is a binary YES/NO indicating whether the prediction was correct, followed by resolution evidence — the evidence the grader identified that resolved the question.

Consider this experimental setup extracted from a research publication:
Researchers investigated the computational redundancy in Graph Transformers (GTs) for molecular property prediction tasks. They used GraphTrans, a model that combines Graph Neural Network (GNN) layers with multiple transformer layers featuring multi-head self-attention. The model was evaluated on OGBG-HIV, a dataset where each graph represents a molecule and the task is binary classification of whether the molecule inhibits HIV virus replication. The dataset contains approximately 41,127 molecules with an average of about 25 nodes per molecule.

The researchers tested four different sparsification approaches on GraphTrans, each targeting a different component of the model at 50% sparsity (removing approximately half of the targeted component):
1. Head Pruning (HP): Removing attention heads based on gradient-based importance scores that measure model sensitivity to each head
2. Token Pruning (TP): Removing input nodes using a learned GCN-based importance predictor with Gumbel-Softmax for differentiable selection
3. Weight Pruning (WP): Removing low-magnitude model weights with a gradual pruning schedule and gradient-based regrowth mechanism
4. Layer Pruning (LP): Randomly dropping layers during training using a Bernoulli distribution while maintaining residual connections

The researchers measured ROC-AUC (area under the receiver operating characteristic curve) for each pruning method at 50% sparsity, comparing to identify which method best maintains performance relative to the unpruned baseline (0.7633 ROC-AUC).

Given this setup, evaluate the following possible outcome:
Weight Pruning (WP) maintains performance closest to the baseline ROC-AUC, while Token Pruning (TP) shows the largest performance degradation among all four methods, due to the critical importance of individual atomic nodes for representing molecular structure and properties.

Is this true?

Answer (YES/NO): NO